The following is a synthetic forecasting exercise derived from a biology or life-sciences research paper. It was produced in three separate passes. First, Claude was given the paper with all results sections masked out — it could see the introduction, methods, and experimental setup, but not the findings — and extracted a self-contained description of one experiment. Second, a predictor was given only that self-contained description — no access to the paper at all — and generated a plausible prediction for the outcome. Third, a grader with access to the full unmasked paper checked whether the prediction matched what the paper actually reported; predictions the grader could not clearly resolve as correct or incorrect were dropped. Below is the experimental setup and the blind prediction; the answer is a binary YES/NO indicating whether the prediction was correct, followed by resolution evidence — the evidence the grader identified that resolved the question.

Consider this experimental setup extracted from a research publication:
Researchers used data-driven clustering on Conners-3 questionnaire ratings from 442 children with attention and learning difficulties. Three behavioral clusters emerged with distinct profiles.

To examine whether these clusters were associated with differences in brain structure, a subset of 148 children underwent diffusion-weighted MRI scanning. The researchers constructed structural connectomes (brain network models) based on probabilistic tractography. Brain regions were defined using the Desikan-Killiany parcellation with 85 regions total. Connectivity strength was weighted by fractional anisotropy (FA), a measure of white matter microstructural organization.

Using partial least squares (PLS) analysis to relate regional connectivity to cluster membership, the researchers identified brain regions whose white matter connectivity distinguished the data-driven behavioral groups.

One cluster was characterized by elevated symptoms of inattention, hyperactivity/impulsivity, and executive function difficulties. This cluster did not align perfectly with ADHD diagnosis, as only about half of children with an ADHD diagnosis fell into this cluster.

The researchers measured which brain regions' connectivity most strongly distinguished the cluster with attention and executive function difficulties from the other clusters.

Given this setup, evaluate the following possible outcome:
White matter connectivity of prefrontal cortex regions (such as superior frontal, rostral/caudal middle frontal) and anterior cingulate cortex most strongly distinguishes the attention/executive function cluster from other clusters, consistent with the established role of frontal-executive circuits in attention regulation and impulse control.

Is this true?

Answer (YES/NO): YES